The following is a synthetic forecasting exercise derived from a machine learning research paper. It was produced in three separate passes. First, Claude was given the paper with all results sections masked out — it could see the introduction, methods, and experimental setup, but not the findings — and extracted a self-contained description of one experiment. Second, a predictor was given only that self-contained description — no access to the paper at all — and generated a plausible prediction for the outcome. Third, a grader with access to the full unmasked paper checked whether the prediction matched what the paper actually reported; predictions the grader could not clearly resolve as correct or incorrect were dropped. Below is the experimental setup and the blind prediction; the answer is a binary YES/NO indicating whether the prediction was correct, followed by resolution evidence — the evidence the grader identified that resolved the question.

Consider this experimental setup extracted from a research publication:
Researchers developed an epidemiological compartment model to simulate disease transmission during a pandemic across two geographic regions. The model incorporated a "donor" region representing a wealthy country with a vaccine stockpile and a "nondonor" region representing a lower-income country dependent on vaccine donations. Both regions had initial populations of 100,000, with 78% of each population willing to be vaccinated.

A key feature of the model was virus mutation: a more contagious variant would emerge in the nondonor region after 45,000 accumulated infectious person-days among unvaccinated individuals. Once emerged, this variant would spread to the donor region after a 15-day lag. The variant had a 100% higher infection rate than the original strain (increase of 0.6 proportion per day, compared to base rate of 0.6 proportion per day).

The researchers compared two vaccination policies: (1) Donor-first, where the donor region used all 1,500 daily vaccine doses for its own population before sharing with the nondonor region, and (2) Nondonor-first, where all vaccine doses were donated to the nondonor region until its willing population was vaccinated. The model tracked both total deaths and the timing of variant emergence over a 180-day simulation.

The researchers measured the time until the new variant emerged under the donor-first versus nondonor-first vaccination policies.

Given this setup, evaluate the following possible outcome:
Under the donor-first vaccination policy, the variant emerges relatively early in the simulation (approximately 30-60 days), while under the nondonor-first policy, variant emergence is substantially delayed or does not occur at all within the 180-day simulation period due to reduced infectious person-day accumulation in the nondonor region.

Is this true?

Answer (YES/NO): YES